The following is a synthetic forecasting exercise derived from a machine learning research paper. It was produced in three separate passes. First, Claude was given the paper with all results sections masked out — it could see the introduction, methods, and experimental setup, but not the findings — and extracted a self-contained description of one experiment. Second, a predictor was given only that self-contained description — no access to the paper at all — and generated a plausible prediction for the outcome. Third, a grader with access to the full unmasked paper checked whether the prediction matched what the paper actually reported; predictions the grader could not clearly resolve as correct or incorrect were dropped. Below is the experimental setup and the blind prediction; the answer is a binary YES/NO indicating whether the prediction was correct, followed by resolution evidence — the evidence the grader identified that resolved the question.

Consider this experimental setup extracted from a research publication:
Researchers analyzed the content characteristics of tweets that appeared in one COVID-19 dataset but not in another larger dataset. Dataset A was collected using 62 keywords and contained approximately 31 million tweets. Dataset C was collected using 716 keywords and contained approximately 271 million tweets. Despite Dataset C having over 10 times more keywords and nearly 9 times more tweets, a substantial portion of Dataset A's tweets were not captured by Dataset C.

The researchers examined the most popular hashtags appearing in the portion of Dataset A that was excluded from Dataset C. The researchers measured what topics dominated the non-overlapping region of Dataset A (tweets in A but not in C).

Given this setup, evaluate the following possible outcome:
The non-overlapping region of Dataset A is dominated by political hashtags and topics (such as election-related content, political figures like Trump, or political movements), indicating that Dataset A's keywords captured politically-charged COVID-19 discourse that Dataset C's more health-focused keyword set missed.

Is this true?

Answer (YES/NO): NO